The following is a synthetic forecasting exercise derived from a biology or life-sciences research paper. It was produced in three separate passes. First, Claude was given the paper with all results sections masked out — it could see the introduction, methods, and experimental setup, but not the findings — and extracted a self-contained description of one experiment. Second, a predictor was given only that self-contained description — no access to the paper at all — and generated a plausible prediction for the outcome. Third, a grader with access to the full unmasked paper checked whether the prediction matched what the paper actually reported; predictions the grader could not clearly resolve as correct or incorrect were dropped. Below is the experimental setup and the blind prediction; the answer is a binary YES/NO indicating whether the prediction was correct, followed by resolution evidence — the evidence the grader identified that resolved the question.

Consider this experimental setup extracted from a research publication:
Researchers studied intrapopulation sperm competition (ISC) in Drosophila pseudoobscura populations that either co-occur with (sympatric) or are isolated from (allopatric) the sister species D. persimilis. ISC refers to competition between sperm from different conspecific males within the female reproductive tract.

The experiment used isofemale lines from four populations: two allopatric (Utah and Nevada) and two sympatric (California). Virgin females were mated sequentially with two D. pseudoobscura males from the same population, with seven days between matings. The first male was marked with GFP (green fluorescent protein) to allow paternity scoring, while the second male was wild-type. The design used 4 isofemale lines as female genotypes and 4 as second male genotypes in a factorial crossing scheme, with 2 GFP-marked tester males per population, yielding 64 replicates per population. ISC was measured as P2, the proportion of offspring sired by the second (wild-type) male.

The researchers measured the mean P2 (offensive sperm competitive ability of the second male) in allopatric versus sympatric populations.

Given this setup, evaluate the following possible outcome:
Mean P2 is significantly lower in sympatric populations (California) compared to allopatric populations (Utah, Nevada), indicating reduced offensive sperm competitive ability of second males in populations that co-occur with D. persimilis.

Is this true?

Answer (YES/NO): YES